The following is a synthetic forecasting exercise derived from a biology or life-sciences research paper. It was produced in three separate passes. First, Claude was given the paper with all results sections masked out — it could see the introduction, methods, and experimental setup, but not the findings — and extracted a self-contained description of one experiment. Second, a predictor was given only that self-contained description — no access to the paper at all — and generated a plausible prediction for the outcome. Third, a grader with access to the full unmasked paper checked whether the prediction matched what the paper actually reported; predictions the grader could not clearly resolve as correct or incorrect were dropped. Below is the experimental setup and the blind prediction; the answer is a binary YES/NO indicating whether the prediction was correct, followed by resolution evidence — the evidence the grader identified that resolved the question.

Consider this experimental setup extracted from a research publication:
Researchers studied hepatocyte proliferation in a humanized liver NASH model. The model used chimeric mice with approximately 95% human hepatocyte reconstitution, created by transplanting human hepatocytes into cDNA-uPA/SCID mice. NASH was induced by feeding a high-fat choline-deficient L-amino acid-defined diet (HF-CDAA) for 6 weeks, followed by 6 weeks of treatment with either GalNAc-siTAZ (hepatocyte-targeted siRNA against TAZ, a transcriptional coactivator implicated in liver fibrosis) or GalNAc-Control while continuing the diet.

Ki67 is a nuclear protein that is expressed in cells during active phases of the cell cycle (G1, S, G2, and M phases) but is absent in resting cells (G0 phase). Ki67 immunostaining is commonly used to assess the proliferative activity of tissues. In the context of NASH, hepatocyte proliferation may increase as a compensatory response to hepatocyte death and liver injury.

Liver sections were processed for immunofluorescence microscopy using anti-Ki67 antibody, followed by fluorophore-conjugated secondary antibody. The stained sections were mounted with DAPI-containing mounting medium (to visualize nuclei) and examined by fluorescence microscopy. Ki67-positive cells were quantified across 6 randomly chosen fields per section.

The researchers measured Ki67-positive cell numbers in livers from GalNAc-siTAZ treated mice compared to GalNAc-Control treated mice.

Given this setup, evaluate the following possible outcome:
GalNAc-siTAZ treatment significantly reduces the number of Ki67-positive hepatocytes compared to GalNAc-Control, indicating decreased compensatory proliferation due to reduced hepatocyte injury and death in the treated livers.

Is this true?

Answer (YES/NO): NO